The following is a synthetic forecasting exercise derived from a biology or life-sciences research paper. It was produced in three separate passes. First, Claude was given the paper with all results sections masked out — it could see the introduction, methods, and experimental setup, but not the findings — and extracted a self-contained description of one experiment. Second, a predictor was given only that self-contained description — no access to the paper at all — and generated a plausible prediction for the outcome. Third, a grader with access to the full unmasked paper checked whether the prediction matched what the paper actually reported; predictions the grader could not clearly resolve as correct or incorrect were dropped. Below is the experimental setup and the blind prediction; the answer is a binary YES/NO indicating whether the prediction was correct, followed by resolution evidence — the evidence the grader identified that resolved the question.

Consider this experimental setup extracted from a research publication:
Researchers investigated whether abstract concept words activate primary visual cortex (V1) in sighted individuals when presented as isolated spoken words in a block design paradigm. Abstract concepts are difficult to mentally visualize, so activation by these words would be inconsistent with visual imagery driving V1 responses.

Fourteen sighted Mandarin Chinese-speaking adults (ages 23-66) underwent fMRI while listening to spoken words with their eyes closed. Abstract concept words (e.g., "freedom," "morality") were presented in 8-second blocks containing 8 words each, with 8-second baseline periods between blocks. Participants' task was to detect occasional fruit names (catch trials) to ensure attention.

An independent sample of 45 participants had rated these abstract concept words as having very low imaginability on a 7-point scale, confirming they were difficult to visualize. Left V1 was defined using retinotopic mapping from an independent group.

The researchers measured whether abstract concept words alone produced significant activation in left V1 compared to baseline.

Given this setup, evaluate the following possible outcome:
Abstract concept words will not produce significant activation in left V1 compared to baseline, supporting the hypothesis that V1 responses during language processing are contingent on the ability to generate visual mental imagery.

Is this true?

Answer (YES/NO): NO